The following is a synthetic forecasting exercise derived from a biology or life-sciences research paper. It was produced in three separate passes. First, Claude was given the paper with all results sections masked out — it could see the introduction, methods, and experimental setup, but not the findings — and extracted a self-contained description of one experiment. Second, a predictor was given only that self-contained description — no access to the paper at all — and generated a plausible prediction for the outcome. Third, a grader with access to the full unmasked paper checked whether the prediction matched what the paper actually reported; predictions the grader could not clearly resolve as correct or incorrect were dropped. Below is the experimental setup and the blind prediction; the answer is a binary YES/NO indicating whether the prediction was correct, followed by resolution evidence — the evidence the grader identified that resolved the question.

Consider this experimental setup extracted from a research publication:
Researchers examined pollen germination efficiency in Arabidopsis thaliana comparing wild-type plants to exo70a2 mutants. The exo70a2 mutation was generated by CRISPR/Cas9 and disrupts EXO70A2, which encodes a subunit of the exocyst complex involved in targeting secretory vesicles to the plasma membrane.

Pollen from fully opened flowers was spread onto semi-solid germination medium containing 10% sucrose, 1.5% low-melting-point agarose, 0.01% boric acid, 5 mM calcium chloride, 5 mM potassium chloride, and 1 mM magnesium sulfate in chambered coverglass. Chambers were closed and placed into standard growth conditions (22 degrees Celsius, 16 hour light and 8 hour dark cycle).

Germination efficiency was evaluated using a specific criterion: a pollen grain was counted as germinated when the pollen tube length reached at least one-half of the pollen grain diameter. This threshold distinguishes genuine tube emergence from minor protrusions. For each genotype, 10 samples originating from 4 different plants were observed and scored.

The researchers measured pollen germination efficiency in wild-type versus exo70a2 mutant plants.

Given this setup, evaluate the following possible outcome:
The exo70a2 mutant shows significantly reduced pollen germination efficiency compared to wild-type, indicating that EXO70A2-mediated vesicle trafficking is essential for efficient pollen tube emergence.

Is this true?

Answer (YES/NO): YES